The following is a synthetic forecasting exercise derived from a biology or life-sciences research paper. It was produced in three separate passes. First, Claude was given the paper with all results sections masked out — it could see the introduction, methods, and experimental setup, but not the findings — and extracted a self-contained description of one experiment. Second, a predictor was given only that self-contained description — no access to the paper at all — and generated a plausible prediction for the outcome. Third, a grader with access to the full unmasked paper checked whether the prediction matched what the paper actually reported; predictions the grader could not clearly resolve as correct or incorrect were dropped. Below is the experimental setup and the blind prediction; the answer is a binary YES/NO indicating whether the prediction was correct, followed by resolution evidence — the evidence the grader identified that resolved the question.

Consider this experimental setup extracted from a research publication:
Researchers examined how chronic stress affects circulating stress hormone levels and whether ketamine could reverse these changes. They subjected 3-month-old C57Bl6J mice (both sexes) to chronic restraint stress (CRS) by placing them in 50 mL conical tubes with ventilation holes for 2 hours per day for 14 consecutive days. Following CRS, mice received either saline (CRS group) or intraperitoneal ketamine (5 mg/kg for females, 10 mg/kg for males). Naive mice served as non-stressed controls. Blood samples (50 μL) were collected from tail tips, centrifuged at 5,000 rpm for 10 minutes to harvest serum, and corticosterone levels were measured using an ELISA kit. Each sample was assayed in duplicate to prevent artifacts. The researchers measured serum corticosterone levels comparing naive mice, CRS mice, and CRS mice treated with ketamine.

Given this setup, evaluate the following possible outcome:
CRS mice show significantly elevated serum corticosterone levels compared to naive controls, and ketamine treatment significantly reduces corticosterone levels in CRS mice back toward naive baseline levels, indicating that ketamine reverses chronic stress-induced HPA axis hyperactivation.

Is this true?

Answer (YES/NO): YES